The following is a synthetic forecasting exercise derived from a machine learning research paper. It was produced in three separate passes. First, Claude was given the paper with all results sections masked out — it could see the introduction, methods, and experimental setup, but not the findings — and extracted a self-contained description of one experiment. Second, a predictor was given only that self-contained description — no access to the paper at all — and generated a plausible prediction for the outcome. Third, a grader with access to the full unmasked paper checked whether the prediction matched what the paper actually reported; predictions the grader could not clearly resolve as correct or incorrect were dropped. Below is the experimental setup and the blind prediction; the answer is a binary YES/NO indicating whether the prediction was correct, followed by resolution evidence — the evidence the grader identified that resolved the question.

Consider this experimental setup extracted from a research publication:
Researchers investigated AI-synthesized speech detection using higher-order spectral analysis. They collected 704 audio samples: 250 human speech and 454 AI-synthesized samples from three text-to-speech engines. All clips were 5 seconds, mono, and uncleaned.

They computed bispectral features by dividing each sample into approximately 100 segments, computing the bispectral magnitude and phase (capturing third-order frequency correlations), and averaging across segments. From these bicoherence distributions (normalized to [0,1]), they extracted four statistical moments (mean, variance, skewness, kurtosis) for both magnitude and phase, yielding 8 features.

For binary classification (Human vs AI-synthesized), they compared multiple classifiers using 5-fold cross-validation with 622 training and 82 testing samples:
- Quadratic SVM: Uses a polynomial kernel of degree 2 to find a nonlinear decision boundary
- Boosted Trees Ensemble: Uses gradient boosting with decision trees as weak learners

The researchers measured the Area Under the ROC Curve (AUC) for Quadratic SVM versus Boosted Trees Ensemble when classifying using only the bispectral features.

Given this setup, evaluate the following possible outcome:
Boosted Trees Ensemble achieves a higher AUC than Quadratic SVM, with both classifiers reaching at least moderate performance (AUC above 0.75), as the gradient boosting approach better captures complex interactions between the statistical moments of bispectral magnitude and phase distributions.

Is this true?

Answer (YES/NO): NO